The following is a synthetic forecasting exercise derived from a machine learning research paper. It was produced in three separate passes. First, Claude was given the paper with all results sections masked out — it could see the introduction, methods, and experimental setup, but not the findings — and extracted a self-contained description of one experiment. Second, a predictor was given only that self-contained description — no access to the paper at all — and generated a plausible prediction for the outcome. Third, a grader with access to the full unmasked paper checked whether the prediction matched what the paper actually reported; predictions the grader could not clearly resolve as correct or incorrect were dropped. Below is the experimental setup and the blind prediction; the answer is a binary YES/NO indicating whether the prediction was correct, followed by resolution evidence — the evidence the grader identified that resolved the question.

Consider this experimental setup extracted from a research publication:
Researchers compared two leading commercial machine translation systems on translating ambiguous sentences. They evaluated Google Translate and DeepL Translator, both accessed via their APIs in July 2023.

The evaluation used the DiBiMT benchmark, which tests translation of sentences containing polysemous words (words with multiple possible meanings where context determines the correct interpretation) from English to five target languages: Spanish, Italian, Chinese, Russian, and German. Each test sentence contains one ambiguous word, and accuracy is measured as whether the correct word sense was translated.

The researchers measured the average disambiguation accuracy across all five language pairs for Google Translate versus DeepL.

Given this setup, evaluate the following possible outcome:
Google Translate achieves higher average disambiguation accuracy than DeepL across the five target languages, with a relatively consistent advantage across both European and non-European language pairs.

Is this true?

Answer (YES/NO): NO